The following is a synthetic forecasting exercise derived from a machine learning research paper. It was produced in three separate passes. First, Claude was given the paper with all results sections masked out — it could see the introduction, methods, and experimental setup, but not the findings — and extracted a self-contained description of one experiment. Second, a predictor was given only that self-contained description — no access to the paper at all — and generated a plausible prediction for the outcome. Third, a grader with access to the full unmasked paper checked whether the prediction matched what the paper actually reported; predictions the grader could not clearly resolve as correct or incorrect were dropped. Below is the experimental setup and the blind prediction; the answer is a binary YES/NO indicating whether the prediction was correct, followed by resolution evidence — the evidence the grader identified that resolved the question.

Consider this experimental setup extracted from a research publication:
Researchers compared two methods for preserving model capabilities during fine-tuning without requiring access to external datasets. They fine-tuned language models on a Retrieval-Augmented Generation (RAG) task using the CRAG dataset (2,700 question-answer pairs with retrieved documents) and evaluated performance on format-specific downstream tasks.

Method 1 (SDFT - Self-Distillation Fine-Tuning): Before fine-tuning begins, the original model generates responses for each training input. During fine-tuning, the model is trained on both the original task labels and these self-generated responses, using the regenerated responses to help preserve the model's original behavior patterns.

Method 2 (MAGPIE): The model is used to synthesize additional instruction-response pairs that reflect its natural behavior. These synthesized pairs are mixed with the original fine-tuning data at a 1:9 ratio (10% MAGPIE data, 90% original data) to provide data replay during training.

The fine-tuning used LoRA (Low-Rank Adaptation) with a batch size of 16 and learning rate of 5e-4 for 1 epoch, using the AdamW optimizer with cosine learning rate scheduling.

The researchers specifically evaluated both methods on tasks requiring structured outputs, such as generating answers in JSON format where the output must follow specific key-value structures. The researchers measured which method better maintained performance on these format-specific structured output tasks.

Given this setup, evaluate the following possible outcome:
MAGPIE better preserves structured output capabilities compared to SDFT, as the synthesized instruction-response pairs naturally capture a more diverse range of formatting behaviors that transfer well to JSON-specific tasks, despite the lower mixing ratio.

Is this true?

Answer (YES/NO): YES